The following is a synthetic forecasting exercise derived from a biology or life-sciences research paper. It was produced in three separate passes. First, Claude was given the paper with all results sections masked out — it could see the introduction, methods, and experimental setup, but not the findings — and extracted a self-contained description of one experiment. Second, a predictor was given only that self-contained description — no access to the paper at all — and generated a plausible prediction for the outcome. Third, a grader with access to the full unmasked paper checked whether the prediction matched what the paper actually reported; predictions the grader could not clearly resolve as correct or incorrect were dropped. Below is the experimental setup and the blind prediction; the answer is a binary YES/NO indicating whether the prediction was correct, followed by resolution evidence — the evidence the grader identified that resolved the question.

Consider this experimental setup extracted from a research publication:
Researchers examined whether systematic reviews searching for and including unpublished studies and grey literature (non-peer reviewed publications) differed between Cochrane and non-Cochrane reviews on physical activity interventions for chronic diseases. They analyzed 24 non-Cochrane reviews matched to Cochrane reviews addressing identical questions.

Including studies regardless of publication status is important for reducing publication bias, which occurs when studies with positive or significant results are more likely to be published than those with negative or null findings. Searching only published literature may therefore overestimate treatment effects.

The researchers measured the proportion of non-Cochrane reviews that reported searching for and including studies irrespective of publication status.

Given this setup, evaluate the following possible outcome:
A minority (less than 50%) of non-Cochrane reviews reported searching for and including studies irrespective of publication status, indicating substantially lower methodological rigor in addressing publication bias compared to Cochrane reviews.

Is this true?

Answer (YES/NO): YES